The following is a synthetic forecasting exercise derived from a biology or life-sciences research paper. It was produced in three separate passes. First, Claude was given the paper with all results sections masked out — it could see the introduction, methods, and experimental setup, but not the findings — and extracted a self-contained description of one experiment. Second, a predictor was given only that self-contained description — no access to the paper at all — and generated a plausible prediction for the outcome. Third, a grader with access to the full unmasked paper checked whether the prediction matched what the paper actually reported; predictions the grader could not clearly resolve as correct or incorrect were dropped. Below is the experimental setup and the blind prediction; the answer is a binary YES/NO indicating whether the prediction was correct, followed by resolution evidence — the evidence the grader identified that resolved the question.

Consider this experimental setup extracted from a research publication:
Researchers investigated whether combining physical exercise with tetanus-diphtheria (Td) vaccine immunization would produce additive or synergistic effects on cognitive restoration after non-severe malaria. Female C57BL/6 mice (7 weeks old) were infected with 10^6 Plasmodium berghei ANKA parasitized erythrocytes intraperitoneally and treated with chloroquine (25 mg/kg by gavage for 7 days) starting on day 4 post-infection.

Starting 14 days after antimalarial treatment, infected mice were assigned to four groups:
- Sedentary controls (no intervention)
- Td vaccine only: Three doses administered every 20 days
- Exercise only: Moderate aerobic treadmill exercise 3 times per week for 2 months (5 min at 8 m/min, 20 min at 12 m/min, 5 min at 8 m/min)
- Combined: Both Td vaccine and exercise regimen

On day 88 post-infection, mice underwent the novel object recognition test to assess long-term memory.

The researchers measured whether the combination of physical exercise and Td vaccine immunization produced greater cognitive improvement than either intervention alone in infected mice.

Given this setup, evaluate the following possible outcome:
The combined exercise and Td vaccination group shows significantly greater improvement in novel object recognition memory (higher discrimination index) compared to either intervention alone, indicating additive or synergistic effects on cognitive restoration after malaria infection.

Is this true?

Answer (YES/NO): NO